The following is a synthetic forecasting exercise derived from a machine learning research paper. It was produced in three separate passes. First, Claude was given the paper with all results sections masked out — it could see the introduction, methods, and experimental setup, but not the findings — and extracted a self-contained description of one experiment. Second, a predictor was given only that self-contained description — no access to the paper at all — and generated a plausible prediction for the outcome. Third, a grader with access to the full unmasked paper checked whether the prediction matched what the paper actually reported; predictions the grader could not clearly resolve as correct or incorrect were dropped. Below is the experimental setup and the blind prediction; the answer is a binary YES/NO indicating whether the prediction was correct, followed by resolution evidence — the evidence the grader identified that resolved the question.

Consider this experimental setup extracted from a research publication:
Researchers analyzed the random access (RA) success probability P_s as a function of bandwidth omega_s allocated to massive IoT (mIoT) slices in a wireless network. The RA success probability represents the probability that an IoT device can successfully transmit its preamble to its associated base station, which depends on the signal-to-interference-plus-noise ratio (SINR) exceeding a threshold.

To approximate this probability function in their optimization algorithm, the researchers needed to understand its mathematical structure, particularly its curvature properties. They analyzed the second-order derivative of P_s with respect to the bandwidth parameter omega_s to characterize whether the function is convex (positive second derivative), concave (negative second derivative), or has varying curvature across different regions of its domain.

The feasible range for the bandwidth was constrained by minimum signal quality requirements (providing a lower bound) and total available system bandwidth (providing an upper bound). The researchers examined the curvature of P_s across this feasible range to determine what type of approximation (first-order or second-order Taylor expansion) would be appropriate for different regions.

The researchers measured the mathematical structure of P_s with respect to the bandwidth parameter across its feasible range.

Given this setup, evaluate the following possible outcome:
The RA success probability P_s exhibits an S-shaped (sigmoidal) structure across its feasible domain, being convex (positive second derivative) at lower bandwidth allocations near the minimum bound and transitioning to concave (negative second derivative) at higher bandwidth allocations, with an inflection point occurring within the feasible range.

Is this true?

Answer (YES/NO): NO